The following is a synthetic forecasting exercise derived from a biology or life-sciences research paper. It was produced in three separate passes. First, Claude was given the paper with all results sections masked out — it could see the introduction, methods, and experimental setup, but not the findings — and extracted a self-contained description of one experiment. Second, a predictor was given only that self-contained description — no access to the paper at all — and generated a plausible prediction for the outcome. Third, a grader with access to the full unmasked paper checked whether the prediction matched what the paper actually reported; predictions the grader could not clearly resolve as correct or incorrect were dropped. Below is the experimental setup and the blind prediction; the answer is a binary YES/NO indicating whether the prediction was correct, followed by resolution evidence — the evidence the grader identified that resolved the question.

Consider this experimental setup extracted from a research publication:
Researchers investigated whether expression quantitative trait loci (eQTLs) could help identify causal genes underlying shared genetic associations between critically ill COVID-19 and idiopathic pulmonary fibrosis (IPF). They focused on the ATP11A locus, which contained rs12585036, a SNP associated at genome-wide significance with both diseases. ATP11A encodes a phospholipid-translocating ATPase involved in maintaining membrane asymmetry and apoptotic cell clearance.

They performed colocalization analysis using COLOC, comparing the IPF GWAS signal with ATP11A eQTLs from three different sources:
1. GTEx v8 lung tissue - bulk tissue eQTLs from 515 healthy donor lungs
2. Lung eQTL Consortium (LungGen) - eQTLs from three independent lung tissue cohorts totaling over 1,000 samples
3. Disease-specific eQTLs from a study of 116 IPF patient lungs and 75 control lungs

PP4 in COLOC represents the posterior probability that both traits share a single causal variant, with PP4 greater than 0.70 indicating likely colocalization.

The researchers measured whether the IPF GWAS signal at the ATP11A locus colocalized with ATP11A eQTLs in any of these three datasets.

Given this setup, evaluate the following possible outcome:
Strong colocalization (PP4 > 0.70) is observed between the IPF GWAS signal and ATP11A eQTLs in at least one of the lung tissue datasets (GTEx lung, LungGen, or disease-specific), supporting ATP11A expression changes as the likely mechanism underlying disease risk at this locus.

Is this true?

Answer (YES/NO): YES